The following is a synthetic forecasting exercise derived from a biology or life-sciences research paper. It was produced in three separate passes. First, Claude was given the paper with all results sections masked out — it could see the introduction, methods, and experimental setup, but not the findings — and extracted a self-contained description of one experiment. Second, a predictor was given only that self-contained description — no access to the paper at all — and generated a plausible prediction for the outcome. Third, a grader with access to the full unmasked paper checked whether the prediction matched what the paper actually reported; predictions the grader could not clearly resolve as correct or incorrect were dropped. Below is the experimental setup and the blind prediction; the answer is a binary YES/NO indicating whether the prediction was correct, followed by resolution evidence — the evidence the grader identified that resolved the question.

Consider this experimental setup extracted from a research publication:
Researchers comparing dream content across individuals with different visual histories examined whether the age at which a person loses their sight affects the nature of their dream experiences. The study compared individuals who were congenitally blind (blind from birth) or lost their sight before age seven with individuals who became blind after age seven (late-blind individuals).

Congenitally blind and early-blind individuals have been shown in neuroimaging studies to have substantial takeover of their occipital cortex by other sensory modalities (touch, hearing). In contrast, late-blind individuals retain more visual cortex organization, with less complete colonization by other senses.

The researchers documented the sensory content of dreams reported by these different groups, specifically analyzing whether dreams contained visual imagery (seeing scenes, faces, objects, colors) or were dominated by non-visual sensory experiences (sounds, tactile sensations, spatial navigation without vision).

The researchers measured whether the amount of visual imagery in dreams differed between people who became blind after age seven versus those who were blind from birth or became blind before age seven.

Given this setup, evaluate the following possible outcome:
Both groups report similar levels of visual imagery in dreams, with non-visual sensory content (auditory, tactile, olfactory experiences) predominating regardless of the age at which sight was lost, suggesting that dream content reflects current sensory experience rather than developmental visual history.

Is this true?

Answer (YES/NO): NO